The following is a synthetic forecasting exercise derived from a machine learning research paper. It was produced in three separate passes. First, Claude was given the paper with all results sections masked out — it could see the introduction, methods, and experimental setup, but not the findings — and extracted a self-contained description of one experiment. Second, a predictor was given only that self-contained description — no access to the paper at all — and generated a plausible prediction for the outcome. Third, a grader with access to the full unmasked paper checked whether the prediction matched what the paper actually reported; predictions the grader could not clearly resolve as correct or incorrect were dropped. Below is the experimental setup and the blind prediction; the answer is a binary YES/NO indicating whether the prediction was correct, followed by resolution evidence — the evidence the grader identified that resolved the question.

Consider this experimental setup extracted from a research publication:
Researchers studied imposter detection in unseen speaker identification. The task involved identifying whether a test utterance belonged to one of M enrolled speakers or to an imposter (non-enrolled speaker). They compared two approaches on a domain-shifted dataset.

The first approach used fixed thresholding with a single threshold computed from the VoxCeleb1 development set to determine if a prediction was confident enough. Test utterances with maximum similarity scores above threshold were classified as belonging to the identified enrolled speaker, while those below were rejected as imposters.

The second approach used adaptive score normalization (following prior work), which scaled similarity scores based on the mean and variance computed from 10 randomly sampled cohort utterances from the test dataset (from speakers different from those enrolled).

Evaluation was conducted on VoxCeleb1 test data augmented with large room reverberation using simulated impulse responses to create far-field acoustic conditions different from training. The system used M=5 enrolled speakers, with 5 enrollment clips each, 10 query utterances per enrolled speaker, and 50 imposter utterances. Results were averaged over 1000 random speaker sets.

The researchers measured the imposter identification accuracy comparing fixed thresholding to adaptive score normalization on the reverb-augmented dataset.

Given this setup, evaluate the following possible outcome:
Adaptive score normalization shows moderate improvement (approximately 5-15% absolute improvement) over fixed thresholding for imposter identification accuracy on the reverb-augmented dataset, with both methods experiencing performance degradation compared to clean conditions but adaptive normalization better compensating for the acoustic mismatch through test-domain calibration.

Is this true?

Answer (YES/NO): NO